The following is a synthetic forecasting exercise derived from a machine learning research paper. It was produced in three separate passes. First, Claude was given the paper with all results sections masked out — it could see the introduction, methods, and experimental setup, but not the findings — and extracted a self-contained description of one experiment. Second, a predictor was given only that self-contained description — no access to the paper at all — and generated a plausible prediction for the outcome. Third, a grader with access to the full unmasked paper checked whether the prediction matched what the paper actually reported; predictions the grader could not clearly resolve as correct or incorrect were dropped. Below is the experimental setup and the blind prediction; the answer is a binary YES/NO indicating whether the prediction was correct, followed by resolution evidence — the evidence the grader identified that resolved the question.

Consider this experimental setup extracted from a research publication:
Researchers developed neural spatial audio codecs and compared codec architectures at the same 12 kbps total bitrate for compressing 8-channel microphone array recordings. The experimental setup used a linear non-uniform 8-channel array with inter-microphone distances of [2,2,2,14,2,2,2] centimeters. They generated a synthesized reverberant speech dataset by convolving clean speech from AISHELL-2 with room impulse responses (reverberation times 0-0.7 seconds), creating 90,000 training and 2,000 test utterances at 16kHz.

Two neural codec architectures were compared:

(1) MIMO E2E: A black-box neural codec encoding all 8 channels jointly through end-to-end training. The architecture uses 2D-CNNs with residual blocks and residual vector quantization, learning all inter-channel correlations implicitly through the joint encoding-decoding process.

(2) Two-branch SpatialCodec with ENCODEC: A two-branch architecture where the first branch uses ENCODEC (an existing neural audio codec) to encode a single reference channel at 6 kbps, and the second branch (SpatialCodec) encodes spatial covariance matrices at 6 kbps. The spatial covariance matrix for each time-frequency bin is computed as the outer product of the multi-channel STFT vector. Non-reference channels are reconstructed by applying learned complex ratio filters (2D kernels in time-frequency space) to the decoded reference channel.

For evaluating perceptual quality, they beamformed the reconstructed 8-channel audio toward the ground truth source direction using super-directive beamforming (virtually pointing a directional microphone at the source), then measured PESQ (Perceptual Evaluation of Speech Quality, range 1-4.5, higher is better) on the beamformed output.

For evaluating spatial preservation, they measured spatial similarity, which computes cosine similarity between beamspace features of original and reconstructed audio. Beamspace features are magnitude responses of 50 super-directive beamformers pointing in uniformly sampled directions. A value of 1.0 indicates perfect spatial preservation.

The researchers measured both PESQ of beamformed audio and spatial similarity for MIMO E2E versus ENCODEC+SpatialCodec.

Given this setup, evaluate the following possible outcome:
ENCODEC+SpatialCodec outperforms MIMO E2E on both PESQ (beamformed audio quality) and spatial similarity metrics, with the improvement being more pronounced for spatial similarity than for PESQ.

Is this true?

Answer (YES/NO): NO